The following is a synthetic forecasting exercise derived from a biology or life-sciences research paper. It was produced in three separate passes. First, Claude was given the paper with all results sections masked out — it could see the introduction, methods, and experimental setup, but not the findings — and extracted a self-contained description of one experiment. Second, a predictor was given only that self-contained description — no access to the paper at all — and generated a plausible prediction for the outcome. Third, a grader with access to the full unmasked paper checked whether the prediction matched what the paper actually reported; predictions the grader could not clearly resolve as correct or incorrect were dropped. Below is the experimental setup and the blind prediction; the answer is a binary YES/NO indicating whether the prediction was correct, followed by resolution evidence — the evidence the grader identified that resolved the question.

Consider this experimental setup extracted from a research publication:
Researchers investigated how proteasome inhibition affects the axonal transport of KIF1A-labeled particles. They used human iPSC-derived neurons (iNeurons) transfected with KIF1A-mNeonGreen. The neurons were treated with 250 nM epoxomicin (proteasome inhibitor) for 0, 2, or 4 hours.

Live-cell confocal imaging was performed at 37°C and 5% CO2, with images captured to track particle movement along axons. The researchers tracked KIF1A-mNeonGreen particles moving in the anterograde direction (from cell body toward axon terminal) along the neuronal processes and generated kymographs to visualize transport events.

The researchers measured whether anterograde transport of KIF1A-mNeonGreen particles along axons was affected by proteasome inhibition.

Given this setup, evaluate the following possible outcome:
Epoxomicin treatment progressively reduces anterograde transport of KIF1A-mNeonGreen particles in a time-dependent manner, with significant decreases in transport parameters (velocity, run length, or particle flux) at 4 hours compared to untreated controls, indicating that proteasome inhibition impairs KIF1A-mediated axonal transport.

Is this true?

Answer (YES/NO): NO